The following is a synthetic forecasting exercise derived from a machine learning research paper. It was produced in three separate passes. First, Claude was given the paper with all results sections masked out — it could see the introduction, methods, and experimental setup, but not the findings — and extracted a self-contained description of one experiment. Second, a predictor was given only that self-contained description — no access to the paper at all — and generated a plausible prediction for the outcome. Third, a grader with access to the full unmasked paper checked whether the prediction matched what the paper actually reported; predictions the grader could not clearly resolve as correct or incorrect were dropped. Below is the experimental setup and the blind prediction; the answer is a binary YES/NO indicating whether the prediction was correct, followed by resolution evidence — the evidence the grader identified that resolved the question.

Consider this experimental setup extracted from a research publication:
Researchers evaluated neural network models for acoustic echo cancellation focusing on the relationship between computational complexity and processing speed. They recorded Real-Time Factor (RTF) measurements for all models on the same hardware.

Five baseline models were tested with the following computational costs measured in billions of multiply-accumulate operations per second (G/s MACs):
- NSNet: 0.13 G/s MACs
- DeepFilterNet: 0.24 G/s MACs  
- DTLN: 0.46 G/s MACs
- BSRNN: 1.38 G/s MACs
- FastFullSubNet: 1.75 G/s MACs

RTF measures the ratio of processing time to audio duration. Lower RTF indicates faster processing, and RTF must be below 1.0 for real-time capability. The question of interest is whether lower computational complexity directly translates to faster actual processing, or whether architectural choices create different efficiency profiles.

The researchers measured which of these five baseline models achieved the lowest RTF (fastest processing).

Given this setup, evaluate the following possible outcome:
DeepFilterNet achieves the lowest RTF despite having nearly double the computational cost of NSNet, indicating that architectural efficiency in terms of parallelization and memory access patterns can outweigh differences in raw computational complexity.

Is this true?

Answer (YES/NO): NO